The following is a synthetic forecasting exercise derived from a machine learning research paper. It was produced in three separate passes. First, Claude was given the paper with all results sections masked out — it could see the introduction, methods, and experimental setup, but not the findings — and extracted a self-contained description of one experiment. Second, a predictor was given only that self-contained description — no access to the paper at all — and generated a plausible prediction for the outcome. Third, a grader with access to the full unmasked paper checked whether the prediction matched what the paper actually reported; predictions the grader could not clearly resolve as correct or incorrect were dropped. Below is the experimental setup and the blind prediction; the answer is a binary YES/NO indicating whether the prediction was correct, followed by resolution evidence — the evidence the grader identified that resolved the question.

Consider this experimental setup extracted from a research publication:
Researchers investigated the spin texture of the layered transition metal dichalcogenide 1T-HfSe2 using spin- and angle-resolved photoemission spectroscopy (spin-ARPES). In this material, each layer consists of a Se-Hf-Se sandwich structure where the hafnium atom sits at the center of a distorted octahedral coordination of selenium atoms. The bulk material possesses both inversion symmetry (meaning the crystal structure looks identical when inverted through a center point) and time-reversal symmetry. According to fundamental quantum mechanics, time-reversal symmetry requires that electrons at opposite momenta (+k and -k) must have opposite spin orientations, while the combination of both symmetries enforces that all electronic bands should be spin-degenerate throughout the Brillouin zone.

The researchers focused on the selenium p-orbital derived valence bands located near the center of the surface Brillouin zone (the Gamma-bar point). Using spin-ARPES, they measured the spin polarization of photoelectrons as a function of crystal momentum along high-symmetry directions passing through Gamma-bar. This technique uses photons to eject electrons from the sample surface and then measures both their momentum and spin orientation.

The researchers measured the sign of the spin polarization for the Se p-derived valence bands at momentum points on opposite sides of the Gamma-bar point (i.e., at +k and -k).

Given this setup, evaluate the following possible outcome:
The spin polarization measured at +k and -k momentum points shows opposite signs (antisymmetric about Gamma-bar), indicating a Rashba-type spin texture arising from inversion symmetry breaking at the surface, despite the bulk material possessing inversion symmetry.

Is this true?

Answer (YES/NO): NO